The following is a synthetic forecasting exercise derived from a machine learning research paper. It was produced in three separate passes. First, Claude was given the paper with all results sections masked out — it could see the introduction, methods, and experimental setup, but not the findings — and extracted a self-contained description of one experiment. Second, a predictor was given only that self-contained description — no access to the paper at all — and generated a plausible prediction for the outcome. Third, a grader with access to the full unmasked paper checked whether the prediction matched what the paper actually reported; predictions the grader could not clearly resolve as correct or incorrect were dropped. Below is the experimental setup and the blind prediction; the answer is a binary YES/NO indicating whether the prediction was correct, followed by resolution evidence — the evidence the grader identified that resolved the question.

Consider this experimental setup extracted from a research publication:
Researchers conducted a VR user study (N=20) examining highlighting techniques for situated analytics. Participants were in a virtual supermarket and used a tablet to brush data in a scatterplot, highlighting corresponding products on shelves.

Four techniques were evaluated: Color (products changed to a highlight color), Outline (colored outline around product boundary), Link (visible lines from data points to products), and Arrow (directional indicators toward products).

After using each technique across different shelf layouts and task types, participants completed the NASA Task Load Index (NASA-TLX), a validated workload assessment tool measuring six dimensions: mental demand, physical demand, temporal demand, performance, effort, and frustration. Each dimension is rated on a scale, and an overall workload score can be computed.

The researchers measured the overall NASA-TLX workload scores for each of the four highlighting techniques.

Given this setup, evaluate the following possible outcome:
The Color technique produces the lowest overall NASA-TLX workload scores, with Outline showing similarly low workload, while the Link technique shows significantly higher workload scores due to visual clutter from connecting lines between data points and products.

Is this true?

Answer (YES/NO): NO